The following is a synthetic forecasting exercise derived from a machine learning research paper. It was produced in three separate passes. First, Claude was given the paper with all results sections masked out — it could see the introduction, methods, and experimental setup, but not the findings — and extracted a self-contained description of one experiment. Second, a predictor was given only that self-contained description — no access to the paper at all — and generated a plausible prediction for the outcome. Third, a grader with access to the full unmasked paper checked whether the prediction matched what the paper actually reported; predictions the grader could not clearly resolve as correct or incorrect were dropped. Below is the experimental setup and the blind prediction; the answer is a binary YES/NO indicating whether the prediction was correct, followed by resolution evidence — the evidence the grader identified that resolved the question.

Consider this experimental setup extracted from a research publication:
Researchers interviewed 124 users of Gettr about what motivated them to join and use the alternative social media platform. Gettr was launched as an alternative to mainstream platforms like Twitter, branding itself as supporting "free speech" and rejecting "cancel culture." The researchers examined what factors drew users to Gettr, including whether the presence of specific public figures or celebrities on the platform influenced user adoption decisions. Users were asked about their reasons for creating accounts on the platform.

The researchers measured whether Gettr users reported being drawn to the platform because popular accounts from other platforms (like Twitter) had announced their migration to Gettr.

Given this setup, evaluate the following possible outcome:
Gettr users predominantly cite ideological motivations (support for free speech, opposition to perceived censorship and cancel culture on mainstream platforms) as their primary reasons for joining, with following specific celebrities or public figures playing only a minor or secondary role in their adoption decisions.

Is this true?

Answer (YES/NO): YES